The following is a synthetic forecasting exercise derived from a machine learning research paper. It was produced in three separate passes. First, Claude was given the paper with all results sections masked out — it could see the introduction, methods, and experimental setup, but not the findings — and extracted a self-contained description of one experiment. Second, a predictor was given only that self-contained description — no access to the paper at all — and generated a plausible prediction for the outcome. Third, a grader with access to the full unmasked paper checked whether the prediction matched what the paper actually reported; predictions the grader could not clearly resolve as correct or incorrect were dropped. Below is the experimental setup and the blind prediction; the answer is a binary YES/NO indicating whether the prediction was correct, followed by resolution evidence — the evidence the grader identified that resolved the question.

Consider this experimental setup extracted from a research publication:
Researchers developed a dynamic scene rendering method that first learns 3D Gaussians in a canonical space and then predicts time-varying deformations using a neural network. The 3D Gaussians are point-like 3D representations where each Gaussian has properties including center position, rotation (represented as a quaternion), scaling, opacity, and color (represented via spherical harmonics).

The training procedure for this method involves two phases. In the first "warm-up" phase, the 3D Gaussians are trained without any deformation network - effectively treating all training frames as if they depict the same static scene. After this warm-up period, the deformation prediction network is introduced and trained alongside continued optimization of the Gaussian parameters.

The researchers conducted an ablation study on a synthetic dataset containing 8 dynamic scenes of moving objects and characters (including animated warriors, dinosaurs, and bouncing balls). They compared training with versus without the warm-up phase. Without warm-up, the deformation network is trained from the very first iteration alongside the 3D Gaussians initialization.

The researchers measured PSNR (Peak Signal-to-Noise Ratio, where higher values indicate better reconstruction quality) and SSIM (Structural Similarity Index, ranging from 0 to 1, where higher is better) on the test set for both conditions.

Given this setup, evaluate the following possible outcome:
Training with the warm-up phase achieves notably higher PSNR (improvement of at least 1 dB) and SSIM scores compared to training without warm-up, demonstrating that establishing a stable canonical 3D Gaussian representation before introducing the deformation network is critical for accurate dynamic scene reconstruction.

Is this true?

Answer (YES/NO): YES